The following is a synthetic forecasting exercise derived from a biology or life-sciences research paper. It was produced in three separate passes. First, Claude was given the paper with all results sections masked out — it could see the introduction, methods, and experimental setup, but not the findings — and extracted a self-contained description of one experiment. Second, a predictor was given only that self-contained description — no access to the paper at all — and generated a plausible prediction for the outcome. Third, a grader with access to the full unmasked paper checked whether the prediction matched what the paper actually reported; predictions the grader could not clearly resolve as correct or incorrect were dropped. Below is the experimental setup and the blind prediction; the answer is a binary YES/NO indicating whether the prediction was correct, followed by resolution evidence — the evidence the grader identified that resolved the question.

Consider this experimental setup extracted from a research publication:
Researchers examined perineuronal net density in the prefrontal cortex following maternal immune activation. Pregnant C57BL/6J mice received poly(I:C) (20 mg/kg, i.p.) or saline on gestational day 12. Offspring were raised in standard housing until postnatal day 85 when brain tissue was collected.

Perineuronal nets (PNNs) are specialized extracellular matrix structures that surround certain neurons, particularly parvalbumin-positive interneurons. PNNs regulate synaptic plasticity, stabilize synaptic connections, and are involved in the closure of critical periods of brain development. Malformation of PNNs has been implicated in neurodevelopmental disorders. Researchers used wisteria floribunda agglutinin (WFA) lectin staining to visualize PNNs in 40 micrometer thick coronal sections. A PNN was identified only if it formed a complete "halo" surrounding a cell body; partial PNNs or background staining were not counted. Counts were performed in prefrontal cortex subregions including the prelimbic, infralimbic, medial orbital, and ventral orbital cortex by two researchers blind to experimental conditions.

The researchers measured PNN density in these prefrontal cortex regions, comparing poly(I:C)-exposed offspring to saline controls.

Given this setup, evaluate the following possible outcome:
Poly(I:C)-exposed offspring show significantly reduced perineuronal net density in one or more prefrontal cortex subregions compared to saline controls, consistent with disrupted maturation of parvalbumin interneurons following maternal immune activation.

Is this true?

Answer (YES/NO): YES